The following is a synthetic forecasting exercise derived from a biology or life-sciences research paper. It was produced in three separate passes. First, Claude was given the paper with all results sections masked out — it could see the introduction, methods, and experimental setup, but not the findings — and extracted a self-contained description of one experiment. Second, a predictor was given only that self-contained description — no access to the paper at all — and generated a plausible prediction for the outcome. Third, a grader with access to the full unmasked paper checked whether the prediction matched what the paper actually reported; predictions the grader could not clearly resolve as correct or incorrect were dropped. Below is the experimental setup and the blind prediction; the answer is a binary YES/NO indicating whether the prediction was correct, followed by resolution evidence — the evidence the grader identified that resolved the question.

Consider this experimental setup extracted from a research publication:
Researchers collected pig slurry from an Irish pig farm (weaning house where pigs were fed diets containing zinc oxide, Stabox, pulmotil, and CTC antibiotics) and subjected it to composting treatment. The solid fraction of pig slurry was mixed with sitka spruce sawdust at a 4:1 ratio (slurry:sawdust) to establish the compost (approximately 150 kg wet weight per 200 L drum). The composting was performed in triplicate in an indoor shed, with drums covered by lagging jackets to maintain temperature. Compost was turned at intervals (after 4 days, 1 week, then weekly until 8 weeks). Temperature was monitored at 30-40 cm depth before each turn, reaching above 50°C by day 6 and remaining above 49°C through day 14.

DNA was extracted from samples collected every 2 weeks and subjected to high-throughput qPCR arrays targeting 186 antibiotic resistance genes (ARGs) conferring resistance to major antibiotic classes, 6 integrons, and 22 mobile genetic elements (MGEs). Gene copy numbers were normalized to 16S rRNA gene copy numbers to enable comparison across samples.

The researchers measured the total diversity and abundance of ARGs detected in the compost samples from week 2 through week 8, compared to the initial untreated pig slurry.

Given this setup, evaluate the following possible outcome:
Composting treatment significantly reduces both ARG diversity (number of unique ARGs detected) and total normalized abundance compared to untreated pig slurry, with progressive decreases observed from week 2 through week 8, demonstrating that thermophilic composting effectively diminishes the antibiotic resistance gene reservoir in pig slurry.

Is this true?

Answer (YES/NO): NO